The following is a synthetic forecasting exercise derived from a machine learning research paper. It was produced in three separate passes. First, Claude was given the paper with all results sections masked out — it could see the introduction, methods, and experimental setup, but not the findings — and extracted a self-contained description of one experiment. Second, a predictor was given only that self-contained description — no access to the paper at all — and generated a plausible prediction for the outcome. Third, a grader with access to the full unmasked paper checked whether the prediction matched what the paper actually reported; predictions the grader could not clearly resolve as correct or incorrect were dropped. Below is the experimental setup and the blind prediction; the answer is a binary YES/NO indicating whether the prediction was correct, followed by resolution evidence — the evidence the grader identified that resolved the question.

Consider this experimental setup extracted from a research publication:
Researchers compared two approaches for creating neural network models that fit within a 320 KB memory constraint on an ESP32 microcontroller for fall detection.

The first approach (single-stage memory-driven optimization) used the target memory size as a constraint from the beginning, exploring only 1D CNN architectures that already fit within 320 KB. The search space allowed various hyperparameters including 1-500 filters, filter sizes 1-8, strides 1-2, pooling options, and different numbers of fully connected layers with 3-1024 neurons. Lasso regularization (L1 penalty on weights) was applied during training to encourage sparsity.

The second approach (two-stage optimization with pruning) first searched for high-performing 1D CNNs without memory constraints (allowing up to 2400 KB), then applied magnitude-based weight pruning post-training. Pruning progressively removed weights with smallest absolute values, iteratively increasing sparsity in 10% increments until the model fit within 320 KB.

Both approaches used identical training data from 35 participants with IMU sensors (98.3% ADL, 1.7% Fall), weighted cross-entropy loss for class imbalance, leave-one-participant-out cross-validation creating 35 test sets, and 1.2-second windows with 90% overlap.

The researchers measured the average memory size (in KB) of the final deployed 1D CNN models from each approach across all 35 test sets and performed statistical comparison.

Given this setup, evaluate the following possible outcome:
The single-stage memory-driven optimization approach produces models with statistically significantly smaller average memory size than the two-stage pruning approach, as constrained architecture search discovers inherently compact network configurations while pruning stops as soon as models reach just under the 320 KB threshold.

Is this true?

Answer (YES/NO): YES